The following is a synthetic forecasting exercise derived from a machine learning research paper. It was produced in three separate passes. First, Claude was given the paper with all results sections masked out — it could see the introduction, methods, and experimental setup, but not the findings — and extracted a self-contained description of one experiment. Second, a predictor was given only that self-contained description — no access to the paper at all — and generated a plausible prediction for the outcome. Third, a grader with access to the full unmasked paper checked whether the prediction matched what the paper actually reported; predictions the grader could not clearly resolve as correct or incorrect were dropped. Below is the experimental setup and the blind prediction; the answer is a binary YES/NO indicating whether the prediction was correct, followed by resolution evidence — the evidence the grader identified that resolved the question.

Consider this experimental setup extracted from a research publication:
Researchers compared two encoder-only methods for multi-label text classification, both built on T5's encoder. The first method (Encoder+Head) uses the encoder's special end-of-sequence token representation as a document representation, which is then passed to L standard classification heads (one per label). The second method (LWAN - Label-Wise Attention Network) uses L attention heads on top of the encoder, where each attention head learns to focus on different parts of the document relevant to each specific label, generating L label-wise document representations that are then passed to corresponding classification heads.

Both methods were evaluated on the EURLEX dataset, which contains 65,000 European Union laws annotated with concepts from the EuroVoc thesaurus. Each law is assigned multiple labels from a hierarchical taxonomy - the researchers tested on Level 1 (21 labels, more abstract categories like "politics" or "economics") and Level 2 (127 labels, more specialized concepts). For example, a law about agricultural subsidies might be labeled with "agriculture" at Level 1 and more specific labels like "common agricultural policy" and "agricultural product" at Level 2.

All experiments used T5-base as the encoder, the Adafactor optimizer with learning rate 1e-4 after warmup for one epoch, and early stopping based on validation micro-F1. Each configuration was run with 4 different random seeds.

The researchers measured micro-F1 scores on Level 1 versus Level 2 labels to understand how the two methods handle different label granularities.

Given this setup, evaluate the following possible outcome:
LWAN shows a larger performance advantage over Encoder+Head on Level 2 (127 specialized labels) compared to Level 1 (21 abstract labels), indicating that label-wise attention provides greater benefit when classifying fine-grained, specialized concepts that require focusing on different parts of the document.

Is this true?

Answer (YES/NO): NO